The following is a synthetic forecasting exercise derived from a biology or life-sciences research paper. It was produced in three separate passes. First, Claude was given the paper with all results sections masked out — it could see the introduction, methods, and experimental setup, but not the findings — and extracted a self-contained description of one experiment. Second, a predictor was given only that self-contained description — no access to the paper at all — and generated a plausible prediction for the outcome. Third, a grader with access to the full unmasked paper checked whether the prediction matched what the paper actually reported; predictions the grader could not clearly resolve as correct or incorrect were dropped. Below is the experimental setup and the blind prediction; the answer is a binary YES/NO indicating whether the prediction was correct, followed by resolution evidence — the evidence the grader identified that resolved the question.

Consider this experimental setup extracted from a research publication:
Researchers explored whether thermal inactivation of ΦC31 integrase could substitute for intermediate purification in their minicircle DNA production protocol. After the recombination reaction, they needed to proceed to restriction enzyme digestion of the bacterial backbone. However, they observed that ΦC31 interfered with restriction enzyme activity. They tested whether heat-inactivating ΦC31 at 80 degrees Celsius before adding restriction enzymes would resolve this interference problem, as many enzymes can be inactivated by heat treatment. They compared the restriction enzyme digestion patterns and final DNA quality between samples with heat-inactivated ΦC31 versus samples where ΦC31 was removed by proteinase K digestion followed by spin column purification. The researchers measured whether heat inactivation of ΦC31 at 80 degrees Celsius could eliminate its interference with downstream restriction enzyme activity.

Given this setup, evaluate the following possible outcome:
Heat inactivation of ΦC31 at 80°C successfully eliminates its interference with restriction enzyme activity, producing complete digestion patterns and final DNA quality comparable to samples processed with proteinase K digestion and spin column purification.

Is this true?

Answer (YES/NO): NO